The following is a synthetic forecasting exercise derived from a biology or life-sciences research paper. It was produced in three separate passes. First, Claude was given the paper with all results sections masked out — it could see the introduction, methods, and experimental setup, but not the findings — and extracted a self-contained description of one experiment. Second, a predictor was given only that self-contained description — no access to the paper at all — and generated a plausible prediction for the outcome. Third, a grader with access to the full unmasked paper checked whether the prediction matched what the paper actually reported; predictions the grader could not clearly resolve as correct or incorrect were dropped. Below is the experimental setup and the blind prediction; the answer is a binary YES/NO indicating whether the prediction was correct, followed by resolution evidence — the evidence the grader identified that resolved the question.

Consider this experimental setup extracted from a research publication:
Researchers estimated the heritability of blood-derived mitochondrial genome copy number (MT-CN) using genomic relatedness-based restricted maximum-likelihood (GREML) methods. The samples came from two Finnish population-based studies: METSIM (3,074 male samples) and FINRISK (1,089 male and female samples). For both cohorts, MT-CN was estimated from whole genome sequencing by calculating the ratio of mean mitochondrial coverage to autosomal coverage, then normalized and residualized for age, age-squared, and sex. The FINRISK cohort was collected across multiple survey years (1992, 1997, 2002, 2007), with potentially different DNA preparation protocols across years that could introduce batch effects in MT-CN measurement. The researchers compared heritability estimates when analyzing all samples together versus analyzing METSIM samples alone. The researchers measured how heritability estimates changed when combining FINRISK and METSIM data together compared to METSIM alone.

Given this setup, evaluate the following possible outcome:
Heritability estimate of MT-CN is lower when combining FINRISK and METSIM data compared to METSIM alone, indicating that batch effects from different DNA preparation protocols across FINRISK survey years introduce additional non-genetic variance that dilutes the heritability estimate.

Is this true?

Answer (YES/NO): YES